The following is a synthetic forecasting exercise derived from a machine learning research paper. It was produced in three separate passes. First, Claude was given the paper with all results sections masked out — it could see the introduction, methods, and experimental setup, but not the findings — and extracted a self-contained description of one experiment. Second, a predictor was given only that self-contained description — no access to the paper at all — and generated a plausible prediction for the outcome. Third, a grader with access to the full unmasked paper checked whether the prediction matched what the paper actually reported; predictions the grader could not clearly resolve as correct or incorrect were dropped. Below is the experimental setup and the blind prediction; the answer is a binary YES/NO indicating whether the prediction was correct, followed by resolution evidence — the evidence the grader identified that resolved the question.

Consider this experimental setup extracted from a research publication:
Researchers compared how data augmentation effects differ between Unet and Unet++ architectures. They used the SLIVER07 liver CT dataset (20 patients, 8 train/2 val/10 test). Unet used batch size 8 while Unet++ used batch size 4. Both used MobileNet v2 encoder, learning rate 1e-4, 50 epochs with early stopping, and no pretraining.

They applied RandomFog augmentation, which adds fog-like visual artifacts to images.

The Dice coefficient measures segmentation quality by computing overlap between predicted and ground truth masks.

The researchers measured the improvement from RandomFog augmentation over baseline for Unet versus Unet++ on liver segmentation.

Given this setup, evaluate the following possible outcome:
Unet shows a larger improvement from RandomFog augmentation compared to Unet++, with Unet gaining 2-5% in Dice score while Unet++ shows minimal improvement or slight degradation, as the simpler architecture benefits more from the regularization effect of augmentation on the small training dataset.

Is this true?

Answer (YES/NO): NO